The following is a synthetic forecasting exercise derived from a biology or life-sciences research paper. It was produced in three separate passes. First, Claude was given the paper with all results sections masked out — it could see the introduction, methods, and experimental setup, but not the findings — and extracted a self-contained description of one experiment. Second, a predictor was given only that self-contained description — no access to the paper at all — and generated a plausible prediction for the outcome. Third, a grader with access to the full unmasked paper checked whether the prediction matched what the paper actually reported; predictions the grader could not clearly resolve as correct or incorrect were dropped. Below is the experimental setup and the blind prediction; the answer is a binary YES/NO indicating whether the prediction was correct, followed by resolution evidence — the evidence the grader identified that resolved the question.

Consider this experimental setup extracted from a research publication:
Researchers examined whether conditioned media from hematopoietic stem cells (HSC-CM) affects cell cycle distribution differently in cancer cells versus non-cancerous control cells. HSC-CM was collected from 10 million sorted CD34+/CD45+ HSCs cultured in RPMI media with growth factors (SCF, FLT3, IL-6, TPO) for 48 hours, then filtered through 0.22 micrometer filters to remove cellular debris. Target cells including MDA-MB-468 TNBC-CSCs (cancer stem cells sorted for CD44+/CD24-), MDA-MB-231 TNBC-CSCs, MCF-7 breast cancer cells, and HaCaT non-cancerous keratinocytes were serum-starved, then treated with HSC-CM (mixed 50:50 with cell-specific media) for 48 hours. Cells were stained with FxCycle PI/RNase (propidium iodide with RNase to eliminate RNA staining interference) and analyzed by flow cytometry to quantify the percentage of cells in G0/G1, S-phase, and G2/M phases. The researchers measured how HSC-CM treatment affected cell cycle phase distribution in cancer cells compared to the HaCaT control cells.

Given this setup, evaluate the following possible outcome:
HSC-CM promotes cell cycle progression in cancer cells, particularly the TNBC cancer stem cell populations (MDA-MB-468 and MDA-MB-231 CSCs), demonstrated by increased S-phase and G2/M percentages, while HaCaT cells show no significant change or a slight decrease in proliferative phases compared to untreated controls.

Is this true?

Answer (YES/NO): NO